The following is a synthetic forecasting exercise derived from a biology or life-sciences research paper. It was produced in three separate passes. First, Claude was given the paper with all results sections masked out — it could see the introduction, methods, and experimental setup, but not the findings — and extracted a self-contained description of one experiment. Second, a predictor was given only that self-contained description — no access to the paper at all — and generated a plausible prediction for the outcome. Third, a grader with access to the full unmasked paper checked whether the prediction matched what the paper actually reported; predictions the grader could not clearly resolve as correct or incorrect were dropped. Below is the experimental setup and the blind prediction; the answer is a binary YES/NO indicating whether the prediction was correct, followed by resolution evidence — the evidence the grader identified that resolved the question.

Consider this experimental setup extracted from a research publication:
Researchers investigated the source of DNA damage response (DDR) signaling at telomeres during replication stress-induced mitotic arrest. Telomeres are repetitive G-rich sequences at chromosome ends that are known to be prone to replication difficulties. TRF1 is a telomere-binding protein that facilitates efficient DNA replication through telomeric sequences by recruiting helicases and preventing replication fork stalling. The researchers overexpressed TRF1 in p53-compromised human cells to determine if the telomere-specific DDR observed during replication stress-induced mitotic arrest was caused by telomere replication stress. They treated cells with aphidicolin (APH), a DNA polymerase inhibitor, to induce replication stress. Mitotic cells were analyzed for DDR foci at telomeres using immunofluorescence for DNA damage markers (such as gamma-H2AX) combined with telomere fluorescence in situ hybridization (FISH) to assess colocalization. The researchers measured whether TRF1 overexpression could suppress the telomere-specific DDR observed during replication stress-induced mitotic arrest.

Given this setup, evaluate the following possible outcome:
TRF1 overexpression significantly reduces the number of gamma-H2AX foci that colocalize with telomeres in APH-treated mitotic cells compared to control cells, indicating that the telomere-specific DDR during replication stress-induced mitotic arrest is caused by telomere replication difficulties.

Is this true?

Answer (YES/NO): NO